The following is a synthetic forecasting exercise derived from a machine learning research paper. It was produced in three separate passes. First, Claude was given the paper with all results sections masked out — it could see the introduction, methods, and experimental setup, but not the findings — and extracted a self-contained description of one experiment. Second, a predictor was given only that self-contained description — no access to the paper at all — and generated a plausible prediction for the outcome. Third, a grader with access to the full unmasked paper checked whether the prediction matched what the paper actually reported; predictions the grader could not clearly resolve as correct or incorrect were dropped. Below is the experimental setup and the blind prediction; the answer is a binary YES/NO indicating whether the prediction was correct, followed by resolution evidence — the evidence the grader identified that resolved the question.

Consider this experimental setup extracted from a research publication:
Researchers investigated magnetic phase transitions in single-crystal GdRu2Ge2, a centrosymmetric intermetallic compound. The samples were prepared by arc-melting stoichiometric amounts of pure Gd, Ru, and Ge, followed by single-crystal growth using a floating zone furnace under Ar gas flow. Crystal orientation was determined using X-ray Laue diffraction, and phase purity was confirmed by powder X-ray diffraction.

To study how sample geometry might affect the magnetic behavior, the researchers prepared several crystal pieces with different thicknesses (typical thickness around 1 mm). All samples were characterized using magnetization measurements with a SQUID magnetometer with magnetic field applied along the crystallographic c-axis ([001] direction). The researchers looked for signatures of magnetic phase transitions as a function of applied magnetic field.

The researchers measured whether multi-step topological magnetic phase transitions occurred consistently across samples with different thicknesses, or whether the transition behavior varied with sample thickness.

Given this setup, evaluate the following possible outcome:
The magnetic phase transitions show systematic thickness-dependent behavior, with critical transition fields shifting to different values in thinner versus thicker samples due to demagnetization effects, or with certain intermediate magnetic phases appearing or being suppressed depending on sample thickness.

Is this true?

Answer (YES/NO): NO